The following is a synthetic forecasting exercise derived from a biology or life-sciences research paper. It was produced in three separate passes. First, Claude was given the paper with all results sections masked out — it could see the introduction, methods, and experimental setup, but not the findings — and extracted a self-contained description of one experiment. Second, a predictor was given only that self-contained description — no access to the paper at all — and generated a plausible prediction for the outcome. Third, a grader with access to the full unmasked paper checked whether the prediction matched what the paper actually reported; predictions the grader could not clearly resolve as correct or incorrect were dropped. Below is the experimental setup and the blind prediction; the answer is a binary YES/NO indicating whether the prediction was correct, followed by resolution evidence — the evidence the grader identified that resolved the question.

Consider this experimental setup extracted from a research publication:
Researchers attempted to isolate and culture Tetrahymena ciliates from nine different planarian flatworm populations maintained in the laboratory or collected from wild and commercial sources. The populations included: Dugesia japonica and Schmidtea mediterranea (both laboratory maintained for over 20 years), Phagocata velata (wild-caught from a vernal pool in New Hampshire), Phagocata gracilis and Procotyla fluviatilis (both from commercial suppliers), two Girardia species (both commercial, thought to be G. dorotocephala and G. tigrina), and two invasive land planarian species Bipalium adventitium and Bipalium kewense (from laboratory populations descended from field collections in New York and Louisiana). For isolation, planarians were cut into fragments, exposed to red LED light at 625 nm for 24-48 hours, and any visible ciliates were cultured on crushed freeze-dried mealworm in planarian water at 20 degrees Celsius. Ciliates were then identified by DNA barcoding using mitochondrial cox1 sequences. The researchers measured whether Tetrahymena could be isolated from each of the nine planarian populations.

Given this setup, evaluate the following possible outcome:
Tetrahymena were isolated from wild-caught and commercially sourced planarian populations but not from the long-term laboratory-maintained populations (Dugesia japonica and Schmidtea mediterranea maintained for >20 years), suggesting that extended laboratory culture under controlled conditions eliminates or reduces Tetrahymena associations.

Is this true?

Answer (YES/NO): NO